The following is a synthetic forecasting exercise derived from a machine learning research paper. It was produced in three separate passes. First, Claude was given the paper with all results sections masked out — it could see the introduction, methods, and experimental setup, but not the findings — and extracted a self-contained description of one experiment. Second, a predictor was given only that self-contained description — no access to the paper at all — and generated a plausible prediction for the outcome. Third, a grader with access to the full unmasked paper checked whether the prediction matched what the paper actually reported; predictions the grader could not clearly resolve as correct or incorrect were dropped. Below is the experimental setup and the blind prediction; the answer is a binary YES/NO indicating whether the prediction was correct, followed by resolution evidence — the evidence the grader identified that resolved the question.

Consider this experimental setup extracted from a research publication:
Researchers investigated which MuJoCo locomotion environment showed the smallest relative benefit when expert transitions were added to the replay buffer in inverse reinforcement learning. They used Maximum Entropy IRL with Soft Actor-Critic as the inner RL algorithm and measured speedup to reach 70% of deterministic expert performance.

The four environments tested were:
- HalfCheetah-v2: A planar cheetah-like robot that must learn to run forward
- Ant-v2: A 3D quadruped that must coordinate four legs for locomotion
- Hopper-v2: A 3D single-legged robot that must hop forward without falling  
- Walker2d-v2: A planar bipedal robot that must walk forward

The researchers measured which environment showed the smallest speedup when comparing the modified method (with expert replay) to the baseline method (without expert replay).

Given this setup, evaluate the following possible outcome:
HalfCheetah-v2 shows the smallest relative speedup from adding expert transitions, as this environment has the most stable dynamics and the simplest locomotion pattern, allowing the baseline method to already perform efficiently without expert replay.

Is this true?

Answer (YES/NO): YES